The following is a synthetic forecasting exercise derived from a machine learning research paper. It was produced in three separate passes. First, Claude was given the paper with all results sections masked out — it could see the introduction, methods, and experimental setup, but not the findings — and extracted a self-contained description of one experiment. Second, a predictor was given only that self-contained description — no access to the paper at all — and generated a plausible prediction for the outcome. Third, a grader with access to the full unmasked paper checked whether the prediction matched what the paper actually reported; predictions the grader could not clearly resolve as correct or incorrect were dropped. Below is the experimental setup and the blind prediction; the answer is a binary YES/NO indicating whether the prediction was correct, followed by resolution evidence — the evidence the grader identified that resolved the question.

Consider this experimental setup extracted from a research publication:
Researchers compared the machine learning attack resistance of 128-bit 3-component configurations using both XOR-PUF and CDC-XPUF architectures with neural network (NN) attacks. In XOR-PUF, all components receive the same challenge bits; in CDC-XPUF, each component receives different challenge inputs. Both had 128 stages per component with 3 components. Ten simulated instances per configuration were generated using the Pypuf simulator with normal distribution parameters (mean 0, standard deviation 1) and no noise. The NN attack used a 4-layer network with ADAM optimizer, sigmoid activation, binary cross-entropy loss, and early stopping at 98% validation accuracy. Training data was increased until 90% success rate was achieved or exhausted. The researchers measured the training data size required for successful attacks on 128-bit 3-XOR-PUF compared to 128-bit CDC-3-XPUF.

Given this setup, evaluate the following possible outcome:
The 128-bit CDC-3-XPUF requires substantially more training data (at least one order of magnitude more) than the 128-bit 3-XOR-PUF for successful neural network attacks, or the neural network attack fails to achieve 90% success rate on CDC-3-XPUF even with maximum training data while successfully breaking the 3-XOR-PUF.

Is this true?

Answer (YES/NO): YES